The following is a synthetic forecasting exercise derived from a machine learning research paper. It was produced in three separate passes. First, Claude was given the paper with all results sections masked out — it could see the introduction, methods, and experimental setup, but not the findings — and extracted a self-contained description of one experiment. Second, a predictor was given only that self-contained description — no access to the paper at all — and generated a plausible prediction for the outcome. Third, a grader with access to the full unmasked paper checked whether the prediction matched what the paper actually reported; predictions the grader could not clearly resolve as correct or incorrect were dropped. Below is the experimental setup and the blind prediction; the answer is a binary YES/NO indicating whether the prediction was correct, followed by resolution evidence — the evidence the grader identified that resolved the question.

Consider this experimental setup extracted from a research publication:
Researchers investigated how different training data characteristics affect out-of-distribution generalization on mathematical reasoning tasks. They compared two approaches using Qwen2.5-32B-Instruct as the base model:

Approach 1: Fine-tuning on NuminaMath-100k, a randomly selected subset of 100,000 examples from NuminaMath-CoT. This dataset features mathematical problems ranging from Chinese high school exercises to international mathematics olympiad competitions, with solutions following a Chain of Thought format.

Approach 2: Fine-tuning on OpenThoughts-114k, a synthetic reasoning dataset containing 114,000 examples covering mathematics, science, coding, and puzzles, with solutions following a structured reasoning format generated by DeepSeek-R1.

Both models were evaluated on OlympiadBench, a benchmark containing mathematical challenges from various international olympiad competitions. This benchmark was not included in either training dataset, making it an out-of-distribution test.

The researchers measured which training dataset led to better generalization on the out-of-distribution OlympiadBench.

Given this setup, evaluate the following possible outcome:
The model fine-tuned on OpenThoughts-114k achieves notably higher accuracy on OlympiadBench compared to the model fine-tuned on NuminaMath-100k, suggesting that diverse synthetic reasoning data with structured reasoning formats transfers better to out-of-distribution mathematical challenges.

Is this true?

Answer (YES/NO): YES